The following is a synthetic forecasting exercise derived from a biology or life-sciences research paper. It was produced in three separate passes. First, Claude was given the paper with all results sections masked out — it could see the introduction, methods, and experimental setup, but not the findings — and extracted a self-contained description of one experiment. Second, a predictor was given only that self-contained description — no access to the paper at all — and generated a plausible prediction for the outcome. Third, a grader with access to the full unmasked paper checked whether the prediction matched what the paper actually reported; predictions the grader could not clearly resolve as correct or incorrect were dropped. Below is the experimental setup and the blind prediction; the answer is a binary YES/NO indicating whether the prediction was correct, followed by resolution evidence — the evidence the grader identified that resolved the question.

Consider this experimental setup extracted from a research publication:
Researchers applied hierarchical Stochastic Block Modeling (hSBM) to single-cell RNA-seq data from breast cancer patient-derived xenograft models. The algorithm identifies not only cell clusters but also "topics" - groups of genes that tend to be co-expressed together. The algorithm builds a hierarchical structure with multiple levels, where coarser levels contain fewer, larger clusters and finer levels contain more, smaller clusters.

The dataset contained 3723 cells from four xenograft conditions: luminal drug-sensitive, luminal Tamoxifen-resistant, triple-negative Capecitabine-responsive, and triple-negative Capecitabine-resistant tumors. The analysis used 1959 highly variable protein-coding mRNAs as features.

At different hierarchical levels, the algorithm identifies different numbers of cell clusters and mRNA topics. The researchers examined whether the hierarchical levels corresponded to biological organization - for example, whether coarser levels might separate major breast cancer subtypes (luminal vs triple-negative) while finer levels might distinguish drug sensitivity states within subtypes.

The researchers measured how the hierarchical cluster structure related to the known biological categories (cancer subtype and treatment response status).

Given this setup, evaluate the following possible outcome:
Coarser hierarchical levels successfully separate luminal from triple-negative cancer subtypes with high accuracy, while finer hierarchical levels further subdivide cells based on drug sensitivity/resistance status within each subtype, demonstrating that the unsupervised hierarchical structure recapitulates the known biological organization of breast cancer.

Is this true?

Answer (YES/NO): YES